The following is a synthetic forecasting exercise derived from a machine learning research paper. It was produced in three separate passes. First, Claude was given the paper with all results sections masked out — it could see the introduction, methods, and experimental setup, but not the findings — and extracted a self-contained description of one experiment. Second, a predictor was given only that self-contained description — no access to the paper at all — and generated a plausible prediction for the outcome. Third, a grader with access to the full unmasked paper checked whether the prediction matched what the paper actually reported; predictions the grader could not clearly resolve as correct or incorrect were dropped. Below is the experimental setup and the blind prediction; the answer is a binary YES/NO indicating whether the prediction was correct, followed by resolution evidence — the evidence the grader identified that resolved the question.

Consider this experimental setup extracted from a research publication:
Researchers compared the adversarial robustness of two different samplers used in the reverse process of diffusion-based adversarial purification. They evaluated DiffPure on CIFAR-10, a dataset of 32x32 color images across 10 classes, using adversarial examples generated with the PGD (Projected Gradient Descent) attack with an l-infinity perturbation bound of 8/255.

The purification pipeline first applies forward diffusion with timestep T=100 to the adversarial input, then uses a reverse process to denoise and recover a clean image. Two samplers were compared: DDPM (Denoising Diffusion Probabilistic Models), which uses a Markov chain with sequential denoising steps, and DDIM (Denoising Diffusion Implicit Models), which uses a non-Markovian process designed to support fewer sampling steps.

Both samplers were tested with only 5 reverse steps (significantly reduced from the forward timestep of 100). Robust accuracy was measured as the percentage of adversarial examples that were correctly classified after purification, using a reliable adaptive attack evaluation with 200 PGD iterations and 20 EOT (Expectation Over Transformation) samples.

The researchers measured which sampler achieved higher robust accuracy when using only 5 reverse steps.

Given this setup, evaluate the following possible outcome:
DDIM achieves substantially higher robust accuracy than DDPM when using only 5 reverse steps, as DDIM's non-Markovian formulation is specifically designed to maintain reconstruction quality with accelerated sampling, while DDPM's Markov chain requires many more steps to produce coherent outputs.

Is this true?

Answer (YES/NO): YES